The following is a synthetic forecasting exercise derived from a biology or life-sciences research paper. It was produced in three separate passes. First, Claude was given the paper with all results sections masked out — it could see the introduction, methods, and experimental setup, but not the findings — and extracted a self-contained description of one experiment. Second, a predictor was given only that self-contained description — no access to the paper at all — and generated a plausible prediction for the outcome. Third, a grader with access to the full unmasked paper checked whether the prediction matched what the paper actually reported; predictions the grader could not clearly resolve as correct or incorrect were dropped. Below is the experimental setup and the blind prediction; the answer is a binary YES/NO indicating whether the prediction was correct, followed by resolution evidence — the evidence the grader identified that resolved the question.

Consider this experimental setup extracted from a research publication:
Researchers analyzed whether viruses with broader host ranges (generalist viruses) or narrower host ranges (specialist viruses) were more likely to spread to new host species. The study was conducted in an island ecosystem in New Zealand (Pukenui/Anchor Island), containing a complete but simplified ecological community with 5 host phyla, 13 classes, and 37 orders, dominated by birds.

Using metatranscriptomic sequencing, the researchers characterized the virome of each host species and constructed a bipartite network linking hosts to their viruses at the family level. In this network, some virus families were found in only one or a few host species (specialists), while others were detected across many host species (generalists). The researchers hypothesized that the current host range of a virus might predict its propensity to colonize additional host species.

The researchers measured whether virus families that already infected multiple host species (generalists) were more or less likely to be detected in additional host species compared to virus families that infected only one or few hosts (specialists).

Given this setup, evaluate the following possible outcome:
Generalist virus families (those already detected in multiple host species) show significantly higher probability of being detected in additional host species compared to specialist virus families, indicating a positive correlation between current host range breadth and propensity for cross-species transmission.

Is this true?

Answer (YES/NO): YES